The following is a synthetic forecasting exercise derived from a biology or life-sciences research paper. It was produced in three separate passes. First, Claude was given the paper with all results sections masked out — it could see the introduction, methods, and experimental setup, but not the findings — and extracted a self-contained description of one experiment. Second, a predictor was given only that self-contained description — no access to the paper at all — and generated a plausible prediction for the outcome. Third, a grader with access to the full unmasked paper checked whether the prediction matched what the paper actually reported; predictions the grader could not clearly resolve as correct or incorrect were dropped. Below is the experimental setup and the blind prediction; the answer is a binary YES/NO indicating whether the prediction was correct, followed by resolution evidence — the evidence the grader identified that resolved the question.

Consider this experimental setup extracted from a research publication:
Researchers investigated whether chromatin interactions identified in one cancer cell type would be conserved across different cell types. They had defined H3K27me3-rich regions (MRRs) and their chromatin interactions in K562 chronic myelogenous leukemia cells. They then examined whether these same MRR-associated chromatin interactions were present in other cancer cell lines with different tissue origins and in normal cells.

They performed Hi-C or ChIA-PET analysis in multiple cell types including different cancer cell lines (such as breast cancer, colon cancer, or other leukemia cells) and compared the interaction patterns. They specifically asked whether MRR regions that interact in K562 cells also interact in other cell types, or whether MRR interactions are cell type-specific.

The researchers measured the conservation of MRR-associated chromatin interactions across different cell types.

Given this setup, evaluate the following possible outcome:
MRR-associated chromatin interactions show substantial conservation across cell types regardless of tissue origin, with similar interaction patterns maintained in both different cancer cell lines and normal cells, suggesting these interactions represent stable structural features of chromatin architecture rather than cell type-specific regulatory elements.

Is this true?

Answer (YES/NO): NO